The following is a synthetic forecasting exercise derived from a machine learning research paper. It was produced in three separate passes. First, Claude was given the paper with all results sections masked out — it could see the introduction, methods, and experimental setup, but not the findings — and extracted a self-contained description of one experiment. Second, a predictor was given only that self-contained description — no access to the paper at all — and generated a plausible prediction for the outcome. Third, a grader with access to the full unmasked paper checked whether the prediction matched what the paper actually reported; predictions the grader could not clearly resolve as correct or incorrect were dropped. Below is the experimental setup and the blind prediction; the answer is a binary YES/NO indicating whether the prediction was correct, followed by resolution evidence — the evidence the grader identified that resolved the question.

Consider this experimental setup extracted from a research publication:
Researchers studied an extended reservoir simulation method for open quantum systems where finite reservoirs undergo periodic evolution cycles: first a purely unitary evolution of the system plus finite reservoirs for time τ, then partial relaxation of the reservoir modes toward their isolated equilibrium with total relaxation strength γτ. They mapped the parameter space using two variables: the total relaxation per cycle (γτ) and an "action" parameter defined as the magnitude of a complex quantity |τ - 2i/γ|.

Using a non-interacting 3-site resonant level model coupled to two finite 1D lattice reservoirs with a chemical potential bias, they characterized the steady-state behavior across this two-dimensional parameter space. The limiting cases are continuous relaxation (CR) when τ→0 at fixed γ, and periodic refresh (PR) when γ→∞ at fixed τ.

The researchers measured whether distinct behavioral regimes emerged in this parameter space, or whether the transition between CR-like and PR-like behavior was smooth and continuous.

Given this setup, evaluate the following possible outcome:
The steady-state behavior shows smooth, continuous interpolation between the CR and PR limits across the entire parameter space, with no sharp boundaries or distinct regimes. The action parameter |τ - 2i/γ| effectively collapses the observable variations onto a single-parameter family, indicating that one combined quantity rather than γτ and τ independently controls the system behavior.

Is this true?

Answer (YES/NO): NO